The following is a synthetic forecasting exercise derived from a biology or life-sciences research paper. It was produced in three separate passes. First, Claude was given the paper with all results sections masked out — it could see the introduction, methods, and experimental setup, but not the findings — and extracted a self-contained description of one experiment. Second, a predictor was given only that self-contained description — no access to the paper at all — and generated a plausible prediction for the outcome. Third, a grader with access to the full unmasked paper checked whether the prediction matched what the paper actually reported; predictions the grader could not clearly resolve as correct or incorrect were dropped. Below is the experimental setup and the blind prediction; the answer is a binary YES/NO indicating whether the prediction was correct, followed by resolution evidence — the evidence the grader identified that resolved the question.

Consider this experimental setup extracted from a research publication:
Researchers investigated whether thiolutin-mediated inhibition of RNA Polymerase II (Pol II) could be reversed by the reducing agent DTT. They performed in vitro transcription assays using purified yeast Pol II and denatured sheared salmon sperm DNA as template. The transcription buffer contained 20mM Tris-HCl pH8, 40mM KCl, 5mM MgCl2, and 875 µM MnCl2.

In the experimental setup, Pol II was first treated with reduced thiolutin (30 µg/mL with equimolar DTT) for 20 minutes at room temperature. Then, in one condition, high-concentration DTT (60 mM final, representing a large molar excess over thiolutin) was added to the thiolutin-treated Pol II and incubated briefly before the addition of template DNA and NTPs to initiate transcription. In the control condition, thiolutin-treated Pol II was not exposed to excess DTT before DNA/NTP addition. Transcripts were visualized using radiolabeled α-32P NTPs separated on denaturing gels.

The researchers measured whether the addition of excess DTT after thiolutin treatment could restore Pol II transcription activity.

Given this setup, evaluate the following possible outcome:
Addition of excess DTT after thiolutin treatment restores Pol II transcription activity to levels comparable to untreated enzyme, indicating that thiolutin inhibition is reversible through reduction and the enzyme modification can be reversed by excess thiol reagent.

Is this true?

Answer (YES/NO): YES